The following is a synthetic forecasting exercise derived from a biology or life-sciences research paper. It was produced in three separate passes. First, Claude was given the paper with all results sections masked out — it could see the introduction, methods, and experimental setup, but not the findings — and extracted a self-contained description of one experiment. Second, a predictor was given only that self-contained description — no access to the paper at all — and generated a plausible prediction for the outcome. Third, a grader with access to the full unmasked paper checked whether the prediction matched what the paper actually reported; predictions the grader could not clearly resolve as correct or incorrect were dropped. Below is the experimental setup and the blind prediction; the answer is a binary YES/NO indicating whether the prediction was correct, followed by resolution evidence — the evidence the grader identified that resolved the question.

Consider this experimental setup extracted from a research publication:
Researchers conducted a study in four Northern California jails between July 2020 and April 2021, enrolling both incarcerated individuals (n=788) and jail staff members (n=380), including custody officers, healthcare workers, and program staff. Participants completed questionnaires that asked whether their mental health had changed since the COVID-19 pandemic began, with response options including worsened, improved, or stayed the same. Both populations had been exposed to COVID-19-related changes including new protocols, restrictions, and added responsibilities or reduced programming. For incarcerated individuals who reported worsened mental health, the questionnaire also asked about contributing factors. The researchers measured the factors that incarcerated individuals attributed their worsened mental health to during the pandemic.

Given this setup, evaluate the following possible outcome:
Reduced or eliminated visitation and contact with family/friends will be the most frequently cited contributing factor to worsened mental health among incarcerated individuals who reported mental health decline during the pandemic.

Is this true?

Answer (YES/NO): YES